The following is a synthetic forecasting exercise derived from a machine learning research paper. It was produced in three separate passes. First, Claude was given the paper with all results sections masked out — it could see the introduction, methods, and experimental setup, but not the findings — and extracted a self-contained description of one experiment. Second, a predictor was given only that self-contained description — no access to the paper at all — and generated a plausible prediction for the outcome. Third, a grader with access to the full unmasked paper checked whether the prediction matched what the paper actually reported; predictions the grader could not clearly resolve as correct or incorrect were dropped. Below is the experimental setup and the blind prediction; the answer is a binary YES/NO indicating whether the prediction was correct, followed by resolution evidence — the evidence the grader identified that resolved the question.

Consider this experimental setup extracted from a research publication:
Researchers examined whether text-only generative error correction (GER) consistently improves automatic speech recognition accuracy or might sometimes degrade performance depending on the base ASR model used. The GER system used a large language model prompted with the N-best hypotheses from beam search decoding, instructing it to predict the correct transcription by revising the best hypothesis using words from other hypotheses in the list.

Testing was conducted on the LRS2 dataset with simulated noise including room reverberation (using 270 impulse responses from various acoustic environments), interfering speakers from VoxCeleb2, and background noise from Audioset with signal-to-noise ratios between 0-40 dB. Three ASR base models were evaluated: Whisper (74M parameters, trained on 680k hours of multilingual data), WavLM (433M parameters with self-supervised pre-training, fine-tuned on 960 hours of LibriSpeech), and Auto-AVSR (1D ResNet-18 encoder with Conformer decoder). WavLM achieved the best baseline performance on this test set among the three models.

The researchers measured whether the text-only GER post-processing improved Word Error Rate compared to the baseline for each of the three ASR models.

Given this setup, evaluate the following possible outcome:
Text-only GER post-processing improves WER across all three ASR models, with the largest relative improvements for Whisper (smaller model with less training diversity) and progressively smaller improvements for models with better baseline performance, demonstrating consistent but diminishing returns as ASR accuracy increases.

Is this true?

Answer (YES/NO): NO